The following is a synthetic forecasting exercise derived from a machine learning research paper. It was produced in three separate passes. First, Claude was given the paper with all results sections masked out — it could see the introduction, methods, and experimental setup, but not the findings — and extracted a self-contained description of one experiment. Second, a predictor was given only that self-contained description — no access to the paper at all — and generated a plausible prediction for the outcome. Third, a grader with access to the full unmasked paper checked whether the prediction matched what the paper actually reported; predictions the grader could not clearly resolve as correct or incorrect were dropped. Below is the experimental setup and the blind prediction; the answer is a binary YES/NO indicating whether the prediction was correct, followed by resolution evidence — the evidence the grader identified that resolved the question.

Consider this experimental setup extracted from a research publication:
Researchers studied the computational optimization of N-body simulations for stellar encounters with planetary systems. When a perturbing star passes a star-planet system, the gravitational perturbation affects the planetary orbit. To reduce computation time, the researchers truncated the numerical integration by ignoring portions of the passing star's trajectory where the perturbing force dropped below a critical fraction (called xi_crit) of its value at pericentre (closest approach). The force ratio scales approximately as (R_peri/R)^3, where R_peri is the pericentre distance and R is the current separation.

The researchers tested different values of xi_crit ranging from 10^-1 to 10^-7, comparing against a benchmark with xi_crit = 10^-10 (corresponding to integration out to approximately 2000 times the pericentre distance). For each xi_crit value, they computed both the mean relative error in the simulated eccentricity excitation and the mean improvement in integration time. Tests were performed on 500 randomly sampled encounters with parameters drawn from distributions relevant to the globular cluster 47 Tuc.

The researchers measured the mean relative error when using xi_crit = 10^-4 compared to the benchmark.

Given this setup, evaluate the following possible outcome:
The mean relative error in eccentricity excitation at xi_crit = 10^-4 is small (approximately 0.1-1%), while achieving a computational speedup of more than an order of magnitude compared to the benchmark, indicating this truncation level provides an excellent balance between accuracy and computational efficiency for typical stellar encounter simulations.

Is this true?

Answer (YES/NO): YES